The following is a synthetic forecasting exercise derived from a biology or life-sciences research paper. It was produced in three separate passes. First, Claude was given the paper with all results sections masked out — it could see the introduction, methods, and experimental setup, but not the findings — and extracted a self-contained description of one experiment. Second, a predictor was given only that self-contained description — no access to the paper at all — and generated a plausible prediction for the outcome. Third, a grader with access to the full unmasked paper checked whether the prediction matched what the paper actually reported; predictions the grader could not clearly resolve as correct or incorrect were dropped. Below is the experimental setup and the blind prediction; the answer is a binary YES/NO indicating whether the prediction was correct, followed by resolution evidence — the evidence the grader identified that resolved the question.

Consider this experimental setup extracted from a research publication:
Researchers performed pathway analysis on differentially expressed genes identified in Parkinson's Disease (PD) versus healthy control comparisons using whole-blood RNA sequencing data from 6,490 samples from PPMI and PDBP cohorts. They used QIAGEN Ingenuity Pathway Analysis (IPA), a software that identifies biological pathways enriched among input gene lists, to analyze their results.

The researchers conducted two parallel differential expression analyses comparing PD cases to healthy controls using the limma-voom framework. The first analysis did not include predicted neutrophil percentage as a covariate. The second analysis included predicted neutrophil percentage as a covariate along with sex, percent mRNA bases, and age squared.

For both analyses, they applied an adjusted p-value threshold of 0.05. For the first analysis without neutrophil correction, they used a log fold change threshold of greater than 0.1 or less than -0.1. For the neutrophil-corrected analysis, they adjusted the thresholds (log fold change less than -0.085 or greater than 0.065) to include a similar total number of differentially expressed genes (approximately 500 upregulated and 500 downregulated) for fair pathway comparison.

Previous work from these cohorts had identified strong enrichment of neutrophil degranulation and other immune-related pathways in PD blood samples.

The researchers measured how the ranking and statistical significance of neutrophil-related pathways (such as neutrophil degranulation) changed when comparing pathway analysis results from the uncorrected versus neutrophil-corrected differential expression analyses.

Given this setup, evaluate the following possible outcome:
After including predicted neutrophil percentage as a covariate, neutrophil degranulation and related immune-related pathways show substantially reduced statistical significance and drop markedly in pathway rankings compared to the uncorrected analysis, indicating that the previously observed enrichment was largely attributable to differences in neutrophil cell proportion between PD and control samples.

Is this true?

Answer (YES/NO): YES